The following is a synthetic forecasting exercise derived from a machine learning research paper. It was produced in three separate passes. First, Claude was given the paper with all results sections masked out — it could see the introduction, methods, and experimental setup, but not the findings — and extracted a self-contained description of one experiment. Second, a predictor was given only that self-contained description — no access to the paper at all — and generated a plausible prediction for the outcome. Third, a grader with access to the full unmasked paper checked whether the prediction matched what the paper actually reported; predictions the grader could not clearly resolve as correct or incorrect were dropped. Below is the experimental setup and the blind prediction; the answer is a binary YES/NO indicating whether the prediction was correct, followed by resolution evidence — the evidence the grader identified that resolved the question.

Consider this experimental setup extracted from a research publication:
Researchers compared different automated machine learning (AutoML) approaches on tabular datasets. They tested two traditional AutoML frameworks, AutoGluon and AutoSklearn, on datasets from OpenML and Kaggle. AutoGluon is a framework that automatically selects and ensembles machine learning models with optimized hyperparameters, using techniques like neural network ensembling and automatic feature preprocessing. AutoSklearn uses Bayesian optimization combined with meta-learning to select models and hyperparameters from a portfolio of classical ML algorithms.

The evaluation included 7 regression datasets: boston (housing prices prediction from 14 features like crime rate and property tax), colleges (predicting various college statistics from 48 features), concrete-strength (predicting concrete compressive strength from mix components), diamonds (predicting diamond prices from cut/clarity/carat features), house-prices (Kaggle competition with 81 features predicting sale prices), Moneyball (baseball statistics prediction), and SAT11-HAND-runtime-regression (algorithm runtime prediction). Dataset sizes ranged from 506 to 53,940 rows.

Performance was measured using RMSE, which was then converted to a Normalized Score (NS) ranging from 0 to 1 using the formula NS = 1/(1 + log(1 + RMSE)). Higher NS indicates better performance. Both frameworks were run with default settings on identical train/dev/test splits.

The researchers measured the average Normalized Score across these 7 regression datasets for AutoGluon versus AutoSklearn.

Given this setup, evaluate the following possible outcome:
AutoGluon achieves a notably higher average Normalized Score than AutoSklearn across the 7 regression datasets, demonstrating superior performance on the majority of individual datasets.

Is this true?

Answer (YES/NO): YES